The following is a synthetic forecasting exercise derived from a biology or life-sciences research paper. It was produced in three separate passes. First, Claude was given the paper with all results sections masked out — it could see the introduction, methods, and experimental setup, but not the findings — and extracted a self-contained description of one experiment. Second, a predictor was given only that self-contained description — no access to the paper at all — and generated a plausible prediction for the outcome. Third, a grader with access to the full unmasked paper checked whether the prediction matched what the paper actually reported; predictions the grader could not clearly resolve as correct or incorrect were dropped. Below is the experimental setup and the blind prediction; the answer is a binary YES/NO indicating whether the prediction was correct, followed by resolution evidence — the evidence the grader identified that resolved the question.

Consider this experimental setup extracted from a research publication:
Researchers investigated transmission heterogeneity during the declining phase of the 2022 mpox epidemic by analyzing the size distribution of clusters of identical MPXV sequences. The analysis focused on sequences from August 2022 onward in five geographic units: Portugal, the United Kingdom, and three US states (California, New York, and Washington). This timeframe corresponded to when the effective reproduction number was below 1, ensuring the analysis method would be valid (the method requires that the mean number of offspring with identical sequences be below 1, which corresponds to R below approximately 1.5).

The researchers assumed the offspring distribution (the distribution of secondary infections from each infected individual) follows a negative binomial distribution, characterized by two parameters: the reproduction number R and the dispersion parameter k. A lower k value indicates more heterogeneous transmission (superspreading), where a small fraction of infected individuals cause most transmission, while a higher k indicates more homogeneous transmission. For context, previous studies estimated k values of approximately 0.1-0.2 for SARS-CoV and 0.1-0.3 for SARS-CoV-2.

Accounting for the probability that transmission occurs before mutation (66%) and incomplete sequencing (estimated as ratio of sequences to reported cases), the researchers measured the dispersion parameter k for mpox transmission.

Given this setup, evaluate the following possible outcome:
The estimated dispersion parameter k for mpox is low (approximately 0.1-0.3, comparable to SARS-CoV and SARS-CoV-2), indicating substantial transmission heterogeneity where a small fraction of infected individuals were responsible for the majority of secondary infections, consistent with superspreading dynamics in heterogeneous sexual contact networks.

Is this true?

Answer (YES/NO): YES